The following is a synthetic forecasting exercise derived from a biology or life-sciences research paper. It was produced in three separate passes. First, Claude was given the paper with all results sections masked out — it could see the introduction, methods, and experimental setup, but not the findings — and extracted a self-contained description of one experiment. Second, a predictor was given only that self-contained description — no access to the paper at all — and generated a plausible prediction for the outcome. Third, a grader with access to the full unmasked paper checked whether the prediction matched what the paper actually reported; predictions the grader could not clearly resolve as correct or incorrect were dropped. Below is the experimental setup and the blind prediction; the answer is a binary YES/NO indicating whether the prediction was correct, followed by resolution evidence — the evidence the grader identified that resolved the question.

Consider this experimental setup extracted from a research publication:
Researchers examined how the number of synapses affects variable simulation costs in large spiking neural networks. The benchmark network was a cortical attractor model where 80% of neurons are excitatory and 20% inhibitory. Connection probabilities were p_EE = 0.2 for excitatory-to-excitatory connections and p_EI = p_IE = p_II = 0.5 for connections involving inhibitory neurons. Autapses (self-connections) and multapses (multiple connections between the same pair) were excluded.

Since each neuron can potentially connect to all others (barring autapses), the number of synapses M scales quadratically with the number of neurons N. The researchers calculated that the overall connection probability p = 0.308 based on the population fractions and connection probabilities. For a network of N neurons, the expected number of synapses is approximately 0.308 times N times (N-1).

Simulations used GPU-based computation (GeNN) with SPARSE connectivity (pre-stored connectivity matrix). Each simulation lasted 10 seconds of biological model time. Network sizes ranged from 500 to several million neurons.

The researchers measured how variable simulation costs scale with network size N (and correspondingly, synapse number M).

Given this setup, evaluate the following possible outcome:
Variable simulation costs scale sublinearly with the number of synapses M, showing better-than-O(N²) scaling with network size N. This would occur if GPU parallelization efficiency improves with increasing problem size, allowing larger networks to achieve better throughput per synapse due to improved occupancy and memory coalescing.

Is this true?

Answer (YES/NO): NO